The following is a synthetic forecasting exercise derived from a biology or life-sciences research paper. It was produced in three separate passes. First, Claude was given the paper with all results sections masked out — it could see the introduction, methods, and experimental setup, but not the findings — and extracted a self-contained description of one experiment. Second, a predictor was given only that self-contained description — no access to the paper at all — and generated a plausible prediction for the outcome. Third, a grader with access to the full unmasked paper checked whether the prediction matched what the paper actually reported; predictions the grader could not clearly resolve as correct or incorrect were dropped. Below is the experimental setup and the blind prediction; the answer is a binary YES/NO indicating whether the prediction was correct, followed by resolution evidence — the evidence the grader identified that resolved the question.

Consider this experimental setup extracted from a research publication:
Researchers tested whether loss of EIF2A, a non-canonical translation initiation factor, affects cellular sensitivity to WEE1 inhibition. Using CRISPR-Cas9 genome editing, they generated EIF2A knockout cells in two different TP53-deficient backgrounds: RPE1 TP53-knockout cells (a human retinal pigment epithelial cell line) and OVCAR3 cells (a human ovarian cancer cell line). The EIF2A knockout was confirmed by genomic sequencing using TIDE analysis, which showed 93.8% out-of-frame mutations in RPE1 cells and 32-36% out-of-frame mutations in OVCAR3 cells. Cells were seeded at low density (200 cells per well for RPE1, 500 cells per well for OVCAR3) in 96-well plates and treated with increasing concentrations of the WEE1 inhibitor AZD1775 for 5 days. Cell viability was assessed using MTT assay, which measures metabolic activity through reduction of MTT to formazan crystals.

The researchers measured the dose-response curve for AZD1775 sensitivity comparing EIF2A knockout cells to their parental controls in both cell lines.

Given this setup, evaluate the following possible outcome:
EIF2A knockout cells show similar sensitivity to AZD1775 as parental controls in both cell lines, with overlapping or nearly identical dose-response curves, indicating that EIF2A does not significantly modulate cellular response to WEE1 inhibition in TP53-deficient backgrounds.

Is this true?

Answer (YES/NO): NO